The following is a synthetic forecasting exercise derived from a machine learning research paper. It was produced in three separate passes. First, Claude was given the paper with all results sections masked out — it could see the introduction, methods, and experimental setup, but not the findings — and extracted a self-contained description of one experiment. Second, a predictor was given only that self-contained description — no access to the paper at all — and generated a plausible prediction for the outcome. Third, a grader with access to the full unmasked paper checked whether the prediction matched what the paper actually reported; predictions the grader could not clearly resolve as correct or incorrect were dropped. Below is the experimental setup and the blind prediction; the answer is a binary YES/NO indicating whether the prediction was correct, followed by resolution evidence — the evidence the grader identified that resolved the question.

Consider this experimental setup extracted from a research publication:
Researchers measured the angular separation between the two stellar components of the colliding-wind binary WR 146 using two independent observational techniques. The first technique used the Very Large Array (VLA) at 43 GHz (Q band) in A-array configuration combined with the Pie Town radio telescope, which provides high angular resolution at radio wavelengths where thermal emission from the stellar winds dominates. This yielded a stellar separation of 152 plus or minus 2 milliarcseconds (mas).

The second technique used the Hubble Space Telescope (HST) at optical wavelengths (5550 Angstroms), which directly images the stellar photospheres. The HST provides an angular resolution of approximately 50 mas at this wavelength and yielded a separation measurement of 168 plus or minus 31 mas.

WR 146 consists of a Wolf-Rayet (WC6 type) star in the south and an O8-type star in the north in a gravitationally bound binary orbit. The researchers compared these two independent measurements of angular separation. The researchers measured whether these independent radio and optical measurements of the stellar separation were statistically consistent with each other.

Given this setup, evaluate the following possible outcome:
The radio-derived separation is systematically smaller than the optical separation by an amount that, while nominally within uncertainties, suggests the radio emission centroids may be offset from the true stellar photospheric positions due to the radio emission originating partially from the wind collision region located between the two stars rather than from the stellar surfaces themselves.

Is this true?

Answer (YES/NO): NO